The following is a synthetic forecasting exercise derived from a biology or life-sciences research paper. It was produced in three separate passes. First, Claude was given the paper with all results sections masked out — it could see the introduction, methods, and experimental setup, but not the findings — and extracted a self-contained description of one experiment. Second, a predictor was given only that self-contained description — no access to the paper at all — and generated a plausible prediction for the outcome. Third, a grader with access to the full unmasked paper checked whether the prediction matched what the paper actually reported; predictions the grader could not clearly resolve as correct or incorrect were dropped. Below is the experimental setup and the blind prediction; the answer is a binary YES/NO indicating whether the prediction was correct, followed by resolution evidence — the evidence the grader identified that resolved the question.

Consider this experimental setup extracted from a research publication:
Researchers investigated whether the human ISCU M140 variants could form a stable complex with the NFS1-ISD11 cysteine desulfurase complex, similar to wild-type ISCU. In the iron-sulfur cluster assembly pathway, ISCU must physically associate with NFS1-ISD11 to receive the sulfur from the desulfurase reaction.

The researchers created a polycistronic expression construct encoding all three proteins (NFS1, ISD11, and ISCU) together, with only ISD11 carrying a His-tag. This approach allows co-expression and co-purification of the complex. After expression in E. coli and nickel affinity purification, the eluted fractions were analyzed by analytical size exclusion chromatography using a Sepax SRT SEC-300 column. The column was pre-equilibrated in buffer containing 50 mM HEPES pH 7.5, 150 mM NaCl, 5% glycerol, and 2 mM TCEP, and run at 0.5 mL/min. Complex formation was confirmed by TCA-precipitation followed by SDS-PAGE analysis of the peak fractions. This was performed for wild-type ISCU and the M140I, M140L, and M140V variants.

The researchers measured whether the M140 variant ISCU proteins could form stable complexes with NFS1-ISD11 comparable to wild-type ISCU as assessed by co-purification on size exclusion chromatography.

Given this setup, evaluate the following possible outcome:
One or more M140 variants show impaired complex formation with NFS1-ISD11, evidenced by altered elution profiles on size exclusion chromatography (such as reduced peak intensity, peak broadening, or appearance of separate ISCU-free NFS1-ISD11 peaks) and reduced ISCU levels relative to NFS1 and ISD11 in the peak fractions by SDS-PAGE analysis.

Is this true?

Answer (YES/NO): NO